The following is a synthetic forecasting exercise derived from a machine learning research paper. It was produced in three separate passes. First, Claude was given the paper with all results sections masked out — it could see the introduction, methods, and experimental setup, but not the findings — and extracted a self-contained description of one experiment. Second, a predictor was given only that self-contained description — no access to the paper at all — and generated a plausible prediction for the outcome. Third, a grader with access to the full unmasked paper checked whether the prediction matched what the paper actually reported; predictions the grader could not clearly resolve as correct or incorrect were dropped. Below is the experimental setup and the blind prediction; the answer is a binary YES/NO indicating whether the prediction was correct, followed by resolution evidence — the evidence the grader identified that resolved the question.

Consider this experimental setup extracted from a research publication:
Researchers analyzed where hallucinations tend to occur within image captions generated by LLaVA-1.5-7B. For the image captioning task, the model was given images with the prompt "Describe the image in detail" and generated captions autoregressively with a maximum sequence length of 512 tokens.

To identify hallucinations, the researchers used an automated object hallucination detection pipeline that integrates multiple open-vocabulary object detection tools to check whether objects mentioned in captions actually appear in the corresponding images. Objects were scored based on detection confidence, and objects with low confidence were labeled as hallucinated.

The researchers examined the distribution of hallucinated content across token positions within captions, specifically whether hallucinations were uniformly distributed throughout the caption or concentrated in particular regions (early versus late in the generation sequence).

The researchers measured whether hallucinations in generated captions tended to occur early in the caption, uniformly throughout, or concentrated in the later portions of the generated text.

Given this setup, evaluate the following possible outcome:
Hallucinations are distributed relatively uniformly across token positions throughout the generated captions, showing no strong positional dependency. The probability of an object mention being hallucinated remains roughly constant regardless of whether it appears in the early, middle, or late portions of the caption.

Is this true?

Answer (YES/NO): NO